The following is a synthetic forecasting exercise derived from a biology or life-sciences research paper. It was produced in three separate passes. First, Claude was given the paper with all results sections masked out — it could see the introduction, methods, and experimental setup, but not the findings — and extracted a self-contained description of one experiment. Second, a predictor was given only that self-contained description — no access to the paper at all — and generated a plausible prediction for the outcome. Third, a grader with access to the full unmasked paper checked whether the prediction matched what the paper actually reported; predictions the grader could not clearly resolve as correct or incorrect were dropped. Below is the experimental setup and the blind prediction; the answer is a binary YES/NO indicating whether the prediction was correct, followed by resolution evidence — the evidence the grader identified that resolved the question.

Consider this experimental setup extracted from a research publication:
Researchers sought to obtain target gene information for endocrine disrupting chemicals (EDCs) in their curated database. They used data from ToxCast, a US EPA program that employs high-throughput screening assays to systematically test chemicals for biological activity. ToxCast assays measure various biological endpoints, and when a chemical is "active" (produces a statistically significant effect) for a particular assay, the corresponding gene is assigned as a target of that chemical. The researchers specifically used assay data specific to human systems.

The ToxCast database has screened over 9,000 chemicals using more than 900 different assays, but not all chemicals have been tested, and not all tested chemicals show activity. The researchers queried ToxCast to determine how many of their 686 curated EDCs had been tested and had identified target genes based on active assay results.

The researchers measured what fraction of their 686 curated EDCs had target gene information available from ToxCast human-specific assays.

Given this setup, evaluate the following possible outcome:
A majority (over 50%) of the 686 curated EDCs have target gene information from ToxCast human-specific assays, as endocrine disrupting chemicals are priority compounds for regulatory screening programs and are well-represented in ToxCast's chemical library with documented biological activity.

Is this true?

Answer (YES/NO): YES